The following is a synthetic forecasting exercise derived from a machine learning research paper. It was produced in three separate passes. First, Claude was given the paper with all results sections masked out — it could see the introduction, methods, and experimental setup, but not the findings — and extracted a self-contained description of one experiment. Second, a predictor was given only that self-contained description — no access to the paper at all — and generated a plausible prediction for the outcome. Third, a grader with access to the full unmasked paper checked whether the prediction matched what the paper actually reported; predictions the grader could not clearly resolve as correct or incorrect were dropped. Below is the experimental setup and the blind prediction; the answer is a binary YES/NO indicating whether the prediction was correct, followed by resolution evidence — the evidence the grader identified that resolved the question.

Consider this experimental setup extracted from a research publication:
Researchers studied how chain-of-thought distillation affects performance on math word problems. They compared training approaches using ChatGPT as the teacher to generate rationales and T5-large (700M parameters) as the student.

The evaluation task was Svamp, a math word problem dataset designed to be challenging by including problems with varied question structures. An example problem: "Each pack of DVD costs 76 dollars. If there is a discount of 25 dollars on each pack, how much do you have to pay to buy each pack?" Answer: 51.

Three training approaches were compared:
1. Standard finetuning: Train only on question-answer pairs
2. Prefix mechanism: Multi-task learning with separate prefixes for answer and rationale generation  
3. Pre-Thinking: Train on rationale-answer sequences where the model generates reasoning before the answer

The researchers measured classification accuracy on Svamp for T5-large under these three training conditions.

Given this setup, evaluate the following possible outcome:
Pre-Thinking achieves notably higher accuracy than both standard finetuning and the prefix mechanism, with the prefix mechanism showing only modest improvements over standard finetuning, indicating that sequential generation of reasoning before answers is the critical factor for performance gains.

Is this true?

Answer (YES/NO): NO